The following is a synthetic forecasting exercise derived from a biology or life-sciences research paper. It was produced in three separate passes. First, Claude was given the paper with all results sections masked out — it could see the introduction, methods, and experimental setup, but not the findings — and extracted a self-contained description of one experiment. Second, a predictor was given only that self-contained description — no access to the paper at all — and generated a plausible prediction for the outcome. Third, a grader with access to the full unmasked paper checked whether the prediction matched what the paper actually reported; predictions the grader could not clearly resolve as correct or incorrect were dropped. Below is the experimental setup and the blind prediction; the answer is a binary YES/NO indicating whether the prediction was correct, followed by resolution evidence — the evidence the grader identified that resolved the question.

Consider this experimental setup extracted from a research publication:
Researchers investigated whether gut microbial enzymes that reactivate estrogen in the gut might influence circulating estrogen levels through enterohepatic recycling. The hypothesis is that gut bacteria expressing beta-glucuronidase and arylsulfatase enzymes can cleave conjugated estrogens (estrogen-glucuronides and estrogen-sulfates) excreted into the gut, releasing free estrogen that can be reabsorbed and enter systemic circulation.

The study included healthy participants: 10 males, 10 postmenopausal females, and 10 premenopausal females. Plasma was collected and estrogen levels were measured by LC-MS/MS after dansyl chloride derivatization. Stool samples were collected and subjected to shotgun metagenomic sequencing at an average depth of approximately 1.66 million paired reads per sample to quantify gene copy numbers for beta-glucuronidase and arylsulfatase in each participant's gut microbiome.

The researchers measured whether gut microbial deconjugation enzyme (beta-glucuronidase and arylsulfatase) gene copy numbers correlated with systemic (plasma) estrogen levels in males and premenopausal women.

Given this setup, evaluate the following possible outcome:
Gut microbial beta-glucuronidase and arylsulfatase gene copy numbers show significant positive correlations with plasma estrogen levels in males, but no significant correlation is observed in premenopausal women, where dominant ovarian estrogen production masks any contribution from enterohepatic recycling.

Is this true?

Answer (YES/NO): NO